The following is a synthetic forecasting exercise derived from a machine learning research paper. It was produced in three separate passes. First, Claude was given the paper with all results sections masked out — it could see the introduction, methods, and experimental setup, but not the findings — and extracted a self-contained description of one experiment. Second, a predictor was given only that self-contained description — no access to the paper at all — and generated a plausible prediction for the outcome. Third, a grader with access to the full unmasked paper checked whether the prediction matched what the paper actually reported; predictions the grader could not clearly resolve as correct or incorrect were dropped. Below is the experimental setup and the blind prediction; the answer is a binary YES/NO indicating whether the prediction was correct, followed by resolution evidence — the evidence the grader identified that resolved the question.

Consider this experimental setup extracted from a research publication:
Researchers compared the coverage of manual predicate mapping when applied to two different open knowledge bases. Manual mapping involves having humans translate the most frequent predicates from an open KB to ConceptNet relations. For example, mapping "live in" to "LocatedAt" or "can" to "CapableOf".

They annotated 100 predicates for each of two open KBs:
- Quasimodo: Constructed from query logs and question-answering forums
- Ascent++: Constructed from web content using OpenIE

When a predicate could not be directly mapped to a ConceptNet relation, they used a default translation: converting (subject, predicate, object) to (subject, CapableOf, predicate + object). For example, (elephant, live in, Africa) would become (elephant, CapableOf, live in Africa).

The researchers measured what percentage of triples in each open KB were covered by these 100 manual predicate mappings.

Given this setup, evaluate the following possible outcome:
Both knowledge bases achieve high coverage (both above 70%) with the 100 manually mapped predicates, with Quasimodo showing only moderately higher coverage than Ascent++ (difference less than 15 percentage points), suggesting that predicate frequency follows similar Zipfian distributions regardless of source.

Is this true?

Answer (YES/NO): NO